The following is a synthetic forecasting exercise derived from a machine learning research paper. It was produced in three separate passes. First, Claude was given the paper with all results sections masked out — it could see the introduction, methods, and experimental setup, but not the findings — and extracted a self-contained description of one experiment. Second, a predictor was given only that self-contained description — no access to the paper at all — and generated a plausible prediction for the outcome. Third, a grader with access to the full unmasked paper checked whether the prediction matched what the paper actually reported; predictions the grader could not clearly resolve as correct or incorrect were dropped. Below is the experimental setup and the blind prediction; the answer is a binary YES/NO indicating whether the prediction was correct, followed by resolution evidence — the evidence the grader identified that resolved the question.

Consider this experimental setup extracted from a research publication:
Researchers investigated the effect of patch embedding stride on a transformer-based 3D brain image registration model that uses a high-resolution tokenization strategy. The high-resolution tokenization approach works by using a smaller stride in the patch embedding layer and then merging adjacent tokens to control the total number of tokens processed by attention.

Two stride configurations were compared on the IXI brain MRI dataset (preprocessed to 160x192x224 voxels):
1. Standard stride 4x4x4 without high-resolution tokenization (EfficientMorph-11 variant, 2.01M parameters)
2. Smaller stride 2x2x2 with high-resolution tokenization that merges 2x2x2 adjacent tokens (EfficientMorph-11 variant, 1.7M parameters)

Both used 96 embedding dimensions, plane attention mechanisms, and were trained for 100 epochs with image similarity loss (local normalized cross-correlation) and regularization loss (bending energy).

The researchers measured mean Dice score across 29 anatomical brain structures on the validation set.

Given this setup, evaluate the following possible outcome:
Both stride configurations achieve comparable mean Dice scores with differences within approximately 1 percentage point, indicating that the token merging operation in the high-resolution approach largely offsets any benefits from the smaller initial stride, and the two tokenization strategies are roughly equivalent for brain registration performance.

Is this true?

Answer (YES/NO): NO